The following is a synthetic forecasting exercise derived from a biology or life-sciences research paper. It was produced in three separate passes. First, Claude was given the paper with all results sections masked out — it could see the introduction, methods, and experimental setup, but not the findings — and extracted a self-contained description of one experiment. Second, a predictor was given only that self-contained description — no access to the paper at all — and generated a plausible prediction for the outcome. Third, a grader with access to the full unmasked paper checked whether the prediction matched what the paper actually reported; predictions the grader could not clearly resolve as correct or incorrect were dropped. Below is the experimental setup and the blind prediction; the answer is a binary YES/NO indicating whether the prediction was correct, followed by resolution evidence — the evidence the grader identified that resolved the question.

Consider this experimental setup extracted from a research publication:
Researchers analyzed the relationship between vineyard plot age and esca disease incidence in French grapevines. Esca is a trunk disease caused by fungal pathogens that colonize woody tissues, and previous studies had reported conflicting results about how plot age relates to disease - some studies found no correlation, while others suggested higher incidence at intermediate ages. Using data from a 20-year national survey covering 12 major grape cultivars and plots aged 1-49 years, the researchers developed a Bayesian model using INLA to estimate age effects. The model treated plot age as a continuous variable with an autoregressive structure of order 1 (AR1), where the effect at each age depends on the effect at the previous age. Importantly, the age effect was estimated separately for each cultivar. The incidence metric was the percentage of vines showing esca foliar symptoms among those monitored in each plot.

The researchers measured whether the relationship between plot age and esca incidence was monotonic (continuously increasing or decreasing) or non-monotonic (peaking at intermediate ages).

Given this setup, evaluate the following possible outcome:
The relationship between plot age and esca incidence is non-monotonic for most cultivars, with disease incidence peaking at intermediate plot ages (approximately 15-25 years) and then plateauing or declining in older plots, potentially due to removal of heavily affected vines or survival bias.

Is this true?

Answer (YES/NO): NO